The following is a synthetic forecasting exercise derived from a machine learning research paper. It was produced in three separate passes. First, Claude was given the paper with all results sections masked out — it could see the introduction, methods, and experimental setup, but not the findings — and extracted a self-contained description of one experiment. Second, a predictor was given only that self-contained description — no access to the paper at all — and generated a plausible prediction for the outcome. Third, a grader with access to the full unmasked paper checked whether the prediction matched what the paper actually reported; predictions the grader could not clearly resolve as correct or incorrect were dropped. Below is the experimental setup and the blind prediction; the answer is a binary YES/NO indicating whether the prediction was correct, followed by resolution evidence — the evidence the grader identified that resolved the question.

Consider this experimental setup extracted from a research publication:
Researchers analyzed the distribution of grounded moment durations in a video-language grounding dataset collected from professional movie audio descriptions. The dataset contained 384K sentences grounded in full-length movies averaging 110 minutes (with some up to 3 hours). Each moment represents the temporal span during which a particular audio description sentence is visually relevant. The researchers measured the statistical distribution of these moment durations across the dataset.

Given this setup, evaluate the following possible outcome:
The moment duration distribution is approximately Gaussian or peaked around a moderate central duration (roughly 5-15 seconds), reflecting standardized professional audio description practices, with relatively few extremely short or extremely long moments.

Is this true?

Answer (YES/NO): NO